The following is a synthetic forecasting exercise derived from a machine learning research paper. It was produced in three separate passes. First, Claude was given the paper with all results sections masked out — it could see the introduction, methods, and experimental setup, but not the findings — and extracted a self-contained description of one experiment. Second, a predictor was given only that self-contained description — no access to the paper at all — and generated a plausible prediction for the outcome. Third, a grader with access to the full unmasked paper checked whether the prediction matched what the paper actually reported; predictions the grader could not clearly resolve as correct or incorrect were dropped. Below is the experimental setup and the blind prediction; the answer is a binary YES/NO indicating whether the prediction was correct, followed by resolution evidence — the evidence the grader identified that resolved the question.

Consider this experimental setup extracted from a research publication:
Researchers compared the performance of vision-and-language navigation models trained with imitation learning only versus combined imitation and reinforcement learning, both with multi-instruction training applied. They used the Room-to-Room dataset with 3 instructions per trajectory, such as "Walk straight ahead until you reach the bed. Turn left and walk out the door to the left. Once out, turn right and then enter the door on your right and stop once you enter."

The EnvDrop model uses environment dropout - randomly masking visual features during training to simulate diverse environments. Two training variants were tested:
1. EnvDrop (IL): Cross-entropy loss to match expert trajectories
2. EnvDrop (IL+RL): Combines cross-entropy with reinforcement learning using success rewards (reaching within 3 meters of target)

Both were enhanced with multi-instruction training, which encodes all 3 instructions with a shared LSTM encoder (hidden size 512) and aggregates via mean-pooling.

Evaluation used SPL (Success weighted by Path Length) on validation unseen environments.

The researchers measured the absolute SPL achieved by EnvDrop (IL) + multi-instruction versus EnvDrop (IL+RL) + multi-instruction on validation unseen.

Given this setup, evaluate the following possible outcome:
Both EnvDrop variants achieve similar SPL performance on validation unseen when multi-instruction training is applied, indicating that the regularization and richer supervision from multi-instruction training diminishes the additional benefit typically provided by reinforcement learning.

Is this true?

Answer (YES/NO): NO